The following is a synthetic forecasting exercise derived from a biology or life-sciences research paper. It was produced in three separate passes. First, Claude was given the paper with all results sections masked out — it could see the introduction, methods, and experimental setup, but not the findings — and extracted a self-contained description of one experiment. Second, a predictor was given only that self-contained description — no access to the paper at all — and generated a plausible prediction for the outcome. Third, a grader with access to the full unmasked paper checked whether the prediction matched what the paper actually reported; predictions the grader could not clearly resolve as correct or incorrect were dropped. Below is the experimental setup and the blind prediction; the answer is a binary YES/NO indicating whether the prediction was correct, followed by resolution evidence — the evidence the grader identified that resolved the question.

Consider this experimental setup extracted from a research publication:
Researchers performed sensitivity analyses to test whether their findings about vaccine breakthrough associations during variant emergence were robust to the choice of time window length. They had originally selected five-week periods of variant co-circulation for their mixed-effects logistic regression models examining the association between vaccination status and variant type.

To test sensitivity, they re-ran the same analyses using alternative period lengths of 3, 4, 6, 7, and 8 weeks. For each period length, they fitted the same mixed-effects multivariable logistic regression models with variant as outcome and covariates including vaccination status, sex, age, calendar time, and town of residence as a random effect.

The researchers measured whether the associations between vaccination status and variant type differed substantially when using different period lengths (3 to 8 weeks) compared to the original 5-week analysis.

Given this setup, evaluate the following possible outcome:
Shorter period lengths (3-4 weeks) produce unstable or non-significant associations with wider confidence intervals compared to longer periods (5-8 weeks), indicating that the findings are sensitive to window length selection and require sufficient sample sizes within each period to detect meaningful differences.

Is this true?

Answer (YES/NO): NO